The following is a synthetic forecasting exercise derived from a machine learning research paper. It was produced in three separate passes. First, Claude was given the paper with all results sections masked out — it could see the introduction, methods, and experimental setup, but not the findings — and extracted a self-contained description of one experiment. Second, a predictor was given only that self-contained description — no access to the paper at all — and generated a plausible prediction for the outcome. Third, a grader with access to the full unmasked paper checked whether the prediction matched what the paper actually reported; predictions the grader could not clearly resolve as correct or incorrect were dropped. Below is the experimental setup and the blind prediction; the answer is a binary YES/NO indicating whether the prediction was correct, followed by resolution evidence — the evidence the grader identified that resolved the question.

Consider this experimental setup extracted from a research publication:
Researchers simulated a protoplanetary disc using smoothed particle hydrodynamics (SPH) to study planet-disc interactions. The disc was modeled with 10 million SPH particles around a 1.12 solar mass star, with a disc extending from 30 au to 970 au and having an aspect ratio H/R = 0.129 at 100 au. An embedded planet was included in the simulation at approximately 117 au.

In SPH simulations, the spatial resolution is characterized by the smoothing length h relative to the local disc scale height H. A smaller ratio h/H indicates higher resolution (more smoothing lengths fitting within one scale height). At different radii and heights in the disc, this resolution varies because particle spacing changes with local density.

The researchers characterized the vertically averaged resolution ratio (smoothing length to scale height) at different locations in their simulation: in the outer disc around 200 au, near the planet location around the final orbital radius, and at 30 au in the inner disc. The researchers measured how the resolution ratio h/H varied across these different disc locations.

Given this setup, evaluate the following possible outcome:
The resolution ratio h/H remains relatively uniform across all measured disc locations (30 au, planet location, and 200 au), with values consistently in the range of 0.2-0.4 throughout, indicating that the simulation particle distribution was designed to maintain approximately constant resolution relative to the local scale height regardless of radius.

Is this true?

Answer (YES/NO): NO